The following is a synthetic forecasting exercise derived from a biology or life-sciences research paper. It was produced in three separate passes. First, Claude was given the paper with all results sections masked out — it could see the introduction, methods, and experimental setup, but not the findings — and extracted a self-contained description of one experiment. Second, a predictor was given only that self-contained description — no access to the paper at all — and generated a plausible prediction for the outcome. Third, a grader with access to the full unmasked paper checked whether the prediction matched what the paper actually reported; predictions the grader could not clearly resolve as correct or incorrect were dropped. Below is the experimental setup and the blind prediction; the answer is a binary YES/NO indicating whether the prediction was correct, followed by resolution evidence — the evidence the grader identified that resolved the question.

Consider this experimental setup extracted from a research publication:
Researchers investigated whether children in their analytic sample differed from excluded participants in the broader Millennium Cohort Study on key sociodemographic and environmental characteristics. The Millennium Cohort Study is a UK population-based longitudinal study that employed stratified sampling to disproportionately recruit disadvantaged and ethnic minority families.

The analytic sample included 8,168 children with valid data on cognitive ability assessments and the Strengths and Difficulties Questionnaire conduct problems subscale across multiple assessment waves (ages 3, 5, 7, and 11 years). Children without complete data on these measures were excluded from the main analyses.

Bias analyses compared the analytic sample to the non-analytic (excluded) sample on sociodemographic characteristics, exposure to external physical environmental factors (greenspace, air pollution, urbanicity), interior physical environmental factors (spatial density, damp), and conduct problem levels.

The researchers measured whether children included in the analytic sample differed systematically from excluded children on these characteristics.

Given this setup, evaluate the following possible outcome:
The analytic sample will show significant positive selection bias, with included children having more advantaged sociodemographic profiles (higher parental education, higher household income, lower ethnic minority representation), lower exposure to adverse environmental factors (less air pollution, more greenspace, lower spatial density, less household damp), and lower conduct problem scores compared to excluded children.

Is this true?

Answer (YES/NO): NO